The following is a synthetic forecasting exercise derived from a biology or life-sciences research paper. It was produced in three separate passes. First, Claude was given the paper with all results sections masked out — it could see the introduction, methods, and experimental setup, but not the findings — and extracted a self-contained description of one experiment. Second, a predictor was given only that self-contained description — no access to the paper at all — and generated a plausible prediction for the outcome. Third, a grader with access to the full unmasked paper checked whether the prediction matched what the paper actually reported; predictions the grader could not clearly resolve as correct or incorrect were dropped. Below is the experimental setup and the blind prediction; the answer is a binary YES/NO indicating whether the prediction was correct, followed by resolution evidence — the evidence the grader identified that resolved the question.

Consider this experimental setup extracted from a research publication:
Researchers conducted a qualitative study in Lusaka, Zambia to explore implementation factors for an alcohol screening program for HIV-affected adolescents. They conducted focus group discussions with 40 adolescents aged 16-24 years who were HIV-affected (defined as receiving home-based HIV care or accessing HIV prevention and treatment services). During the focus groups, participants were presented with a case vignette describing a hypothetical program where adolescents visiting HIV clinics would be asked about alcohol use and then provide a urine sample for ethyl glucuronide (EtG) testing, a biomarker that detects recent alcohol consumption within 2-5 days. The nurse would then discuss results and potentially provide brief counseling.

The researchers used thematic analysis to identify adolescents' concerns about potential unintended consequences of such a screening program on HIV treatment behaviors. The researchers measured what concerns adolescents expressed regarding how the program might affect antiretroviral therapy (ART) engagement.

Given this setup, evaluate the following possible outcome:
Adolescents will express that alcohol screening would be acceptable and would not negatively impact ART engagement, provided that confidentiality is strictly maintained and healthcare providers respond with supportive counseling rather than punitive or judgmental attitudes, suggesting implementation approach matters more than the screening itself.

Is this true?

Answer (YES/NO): NO